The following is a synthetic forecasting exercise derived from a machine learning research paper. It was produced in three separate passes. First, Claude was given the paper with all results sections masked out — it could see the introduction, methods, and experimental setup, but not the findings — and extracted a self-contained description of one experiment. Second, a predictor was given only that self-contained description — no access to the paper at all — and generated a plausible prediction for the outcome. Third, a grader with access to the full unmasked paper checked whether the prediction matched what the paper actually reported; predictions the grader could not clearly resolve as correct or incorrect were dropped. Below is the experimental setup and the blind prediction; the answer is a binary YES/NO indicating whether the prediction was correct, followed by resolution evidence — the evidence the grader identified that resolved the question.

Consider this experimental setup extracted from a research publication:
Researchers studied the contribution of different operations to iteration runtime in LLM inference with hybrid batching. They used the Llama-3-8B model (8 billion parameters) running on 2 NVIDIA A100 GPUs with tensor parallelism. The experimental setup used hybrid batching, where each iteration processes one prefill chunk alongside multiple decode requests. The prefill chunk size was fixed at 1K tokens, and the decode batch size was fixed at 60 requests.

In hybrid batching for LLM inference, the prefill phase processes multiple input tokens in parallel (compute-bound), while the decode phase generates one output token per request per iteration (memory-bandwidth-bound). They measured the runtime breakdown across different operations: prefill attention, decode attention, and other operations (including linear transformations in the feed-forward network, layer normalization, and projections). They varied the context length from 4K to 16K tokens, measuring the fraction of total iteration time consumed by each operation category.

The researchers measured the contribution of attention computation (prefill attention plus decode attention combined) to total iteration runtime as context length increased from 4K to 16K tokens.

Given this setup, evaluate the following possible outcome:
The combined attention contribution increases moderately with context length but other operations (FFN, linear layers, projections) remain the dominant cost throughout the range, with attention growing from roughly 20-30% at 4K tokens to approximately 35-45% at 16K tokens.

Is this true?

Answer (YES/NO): NO